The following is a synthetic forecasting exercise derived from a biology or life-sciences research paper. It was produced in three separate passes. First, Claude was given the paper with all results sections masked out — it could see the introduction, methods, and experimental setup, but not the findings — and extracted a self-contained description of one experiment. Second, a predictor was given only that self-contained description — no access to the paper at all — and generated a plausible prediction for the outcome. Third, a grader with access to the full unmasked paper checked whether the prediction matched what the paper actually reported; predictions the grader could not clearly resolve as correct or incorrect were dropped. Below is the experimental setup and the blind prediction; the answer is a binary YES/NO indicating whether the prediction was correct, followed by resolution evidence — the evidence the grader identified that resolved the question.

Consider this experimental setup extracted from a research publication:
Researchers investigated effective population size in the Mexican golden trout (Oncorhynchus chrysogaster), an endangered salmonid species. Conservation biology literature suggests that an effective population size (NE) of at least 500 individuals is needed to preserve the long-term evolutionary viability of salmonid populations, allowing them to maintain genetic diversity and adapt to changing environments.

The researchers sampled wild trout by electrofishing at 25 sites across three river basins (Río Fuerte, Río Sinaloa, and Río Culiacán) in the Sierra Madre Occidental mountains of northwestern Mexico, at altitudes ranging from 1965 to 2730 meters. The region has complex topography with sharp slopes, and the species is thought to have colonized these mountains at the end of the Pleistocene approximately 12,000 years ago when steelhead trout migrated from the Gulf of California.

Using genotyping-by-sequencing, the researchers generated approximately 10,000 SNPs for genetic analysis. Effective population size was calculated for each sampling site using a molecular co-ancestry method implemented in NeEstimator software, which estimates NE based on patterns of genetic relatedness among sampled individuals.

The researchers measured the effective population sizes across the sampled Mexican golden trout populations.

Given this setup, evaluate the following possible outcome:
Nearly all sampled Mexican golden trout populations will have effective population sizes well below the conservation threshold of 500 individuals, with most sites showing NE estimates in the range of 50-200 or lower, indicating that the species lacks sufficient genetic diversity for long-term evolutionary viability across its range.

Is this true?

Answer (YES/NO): YES